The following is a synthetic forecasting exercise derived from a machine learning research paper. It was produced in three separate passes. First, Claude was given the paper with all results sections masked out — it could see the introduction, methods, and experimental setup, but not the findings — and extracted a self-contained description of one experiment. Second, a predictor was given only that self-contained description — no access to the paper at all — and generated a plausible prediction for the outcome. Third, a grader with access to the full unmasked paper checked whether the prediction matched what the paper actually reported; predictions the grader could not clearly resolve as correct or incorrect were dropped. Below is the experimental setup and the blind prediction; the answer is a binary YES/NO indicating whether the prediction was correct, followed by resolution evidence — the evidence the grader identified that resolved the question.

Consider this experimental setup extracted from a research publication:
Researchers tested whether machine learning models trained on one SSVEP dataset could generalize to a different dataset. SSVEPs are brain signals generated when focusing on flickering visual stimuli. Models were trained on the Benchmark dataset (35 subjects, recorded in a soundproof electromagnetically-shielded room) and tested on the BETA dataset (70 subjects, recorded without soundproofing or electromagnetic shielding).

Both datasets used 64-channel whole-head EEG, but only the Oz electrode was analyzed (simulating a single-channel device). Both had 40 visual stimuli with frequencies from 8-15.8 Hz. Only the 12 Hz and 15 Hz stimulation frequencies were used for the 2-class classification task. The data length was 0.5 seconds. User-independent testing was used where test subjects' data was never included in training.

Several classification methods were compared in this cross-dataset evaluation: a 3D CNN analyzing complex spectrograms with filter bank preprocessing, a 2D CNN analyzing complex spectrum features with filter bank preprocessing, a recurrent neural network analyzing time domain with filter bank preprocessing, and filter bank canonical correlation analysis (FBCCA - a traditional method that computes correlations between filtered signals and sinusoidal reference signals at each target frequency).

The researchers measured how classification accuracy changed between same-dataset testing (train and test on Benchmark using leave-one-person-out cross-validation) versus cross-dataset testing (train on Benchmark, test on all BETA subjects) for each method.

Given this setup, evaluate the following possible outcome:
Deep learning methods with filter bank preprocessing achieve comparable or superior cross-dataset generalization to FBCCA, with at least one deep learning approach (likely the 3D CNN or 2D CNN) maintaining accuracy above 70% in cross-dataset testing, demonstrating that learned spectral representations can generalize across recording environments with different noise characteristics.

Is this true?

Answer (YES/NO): YES